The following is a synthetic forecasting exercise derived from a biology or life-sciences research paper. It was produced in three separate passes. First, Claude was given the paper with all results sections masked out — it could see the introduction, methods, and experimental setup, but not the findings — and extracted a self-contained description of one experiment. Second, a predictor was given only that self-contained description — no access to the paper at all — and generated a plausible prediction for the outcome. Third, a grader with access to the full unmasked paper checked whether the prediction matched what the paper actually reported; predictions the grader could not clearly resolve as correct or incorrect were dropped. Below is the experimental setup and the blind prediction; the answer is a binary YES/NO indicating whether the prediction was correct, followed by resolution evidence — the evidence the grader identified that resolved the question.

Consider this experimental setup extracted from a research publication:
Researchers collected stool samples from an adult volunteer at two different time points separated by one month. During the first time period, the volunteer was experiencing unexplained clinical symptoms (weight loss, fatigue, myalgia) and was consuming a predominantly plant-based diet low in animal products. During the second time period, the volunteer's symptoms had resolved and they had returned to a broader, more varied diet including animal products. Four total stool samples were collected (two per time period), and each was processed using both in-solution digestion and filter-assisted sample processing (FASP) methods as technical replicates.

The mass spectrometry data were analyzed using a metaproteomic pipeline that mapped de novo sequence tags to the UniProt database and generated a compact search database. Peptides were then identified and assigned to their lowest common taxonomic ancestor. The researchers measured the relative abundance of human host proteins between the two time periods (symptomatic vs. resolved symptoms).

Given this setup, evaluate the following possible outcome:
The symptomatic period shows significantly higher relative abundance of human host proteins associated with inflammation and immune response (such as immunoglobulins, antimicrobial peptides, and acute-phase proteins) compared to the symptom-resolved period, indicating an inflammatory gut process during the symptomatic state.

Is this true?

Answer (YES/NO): NO